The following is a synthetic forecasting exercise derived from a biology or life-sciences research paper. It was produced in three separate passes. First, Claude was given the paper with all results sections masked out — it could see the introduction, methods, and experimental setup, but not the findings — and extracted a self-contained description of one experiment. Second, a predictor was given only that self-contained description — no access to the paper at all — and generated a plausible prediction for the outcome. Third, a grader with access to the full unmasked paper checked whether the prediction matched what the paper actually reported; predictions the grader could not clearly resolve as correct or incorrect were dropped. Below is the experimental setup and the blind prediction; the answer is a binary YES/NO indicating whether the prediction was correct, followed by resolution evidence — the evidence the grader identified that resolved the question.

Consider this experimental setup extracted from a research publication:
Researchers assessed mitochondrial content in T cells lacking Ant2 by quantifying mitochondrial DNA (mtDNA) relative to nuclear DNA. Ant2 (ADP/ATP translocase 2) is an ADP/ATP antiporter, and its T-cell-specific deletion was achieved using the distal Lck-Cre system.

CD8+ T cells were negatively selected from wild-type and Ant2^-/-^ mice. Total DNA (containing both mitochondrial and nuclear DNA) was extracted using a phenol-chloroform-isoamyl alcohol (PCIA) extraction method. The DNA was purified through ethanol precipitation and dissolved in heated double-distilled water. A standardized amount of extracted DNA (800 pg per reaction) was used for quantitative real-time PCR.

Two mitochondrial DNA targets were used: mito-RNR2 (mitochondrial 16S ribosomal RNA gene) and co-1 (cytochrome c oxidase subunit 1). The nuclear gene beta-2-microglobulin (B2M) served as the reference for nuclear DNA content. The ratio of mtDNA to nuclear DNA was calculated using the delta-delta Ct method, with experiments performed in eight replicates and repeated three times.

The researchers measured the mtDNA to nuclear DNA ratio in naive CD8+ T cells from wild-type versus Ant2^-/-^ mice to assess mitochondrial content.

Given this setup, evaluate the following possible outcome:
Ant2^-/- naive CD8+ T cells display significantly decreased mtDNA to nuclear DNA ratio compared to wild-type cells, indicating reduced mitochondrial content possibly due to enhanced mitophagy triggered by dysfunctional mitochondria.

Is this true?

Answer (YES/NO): NO